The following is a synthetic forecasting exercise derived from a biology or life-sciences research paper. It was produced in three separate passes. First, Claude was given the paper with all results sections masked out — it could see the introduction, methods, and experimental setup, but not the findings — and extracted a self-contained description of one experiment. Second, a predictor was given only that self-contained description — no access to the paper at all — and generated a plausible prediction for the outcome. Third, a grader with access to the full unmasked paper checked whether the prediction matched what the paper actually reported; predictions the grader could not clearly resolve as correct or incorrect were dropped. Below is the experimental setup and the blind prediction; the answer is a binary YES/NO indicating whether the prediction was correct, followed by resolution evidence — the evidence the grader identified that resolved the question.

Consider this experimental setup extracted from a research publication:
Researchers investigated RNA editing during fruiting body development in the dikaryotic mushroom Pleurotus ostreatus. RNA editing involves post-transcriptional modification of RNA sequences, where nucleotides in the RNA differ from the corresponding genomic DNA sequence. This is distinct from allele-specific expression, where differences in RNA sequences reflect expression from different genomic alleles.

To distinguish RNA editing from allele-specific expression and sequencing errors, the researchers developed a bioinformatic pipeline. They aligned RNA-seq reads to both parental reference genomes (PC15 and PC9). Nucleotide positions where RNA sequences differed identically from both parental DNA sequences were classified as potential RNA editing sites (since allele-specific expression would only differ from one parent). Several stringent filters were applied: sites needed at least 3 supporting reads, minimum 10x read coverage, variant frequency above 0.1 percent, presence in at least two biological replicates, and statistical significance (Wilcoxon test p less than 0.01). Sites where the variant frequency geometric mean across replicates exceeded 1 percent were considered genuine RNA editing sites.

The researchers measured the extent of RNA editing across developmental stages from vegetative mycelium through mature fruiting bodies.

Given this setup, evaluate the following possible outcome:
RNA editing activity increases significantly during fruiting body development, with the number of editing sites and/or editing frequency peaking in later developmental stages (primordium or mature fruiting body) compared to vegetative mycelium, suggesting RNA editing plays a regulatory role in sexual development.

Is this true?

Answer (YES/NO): NO